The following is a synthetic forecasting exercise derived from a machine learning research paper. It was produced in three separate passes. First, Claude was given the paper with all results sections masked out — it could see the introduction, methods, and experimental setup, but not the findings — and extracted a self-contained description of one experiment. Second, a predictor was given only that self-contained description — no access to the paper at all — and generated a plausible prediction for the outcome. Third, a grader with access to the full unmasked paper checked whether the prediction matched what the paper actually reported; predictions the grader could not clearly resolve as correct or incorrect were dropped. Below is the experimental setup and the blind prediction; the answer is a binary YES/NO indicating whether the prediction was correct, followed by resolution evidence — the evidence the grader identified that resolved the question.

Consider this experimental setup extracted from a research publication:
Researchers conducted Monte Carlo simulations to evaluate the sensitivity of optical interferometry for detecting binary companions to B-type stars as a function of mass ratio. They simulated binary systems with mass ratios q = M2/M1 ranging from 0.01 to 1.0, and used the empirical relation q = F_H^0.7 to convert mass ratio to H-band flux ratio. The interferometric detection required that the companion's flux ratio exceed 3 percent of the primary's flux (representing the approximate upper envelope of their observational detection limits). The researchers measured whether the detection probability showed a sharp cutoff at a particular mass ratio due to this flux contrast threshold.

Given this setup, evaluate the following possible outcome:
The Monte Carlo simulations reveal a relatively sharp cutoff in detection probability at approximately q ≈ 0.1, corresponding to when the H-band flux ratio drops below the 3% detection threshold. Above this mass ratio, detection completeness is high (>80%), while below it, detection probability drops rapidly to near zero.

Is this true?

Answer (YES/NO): YES